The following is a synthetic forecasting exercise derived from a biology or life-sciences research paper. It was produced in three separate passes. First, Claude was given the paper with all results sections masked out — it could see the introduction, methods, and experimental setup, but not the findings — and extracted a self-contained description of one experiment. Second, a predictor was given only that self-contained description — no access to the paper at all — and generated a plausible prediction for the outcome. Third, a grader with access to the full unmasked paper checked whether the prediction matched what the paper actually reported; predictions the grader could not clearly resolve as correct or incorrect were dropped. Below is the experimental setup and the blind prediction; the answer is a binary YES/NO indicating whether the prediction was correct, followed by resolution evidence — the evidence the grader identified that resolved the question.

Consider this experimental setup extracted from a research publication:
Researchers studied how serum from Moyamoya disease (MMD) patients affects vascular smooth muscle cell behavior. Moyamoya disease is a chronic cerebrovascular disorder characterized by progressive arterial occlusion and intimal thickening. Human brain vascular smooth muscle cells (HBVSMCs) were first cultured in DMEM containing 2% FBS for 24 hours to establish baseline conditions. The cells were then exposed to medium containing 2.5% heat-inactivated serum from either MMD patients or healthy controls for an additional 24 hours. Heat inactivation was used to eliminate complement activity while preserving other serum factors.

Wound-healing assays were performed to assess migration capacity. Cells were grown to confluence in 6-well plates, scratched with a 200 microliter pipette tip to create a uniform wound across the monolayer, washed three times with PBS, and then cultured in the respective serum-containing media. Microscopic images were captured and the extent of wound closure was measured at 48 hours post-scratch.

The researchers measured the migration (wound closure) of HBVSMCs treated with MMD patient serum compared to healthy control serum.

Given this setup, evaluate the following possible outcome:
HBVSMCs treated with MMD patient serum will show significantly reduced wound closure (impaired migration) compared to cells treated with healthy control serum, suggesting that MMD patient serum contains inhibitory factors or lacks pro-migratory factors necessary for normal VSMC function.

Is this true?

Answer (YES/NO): NO